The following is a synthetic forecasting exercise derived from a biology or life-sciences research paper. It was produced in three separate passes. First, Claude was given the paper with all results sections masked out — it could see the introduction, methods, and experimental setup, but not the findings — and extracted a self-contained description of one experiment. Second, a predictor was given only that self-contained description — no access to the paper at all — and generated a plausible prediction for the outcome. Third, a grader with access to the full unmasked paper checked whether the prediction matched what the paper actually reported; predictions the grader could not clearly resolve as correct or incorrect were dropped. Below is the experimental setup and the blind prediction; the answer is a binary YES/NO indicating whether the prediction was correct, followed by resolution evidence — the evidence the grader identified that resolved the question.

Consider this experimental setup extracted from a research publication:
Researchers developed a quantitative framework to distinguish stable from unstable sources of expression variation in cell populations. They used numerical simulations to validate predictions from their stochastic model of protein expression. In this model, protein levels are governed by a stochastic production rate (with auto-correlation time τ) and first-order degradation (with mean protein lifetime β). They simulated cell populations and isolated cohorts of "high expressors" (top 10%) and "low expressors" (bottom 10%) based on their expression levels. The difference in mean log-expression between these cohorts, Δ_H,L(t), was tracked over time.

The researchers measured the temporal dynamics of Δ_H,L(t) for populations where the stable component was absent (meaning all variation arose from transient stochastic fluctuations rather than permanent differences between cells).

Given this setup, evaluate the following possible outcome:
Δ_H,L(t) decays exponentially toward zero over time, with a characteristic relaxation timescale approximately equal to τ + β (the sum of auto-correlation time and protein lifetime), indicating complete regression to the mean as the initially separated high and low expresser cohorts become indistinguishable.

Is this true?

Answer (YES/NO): YES